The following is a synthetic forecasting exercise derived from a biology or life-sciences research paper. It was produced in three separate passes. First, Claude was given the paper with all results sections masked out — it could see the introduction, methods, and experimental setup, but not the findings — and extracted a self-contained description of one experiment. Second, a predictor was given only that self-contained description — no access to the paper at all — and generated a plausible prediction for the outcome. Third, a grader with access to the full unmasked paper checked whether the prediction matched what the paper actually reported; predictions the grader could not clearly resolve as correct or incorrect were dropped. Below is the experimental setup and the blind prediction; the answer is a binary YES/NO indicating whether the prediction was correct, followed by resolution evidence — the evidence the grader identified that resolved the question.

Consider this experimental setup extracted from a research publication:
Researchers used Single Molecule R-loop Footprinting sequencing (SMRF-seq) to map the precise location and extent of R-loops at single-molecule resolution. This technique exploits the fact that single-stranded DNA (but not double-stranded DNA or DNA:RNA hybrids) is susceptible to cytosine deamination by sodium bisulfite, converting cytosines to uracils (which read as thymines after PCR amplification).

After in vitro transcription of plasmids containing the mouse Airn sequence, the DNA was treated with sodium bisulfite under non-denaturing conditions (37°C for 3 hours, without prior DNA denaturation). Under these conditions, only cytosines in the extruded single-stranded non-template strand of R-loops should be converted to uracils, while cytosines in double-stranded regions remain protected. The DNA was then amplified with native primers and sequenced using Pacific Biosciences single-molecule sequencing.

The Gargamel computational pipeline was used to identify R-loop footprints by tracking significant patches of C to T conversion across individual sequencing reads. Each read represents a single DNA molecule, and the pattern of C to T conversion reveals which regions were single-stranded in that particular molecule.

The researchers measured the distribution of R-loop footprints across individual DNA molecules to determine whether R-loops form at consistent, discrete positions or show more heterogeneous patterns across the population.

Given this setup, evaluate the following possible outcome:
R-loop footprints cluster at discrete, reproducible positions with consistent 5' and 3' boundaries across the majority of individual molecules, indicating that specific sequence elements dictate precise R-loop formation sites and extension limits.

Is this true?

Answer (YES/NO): NO